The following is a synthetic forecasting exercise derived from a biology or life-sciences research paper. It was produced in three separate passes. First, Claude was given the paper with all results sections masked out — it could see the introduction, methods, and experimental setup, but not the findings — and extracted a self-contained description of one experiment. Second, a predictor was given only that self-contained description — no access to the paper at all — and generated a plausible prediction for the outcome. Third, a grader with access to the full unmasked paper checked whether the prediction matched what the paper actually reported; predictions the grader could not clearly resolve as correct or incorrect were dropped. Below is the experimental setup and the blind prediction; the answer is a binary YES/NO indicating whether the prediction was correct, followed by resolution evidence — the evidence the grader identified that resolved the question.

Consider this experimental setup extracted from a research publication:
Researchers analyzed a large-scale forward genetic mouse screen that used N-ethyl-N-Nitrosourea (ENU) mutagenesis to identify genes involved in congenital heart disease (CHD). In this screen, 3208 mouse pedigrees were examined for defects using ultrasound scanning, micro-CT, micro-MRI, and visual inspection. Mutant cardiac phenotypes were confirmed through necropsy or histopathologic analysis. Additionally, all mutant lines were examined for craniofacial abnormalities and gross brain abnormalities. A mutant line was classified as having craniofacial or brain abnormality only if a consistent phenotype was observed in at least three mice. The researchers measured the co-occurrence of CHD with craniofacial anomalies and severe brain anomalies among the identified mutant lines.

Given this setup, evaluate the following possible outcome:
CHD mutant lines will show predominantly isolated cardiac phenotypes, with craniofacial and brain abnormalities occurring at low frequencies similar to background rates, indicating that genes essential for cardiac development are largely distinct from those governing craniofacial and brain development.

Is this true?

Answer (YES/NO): NO